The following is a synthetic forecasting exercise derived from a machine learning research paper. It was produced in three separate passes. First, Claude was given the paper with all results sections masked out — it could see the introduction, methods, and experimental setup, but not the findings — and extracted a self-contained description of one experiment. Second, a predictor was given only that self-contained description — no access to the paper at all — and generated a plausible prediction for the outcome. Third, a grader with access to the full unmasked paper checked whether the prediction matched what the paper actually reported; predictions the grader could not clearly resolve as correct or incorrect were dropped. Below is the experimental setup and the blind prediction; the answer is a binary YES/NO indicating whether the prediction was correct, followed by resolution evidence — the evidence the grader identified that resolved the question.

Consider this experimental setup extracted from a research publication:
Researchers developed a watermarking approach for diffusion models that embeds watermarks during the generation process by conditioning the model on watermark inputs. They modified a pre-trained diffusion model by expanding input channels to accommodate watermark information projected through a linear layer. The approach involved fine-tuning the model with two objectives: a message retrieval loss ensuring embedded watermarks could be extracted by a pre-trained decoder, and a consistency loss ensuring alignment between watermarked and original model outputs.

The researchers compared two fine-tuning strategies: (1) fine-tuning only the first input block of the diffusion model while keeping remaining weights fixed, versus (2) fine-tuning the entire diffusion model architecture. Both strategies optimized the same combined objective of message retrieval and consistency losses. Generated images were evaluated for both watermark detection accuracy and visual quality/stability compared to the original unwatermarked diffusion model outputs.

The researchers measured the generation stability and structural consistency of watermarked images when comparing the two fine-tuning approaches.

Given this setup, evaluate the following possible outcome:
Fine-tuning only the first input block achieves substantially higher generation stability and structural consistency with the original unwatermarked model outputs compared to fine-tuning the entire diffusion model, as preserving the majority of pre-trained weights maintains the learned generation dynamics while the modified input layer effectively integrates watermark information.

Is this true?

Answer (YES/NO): YES